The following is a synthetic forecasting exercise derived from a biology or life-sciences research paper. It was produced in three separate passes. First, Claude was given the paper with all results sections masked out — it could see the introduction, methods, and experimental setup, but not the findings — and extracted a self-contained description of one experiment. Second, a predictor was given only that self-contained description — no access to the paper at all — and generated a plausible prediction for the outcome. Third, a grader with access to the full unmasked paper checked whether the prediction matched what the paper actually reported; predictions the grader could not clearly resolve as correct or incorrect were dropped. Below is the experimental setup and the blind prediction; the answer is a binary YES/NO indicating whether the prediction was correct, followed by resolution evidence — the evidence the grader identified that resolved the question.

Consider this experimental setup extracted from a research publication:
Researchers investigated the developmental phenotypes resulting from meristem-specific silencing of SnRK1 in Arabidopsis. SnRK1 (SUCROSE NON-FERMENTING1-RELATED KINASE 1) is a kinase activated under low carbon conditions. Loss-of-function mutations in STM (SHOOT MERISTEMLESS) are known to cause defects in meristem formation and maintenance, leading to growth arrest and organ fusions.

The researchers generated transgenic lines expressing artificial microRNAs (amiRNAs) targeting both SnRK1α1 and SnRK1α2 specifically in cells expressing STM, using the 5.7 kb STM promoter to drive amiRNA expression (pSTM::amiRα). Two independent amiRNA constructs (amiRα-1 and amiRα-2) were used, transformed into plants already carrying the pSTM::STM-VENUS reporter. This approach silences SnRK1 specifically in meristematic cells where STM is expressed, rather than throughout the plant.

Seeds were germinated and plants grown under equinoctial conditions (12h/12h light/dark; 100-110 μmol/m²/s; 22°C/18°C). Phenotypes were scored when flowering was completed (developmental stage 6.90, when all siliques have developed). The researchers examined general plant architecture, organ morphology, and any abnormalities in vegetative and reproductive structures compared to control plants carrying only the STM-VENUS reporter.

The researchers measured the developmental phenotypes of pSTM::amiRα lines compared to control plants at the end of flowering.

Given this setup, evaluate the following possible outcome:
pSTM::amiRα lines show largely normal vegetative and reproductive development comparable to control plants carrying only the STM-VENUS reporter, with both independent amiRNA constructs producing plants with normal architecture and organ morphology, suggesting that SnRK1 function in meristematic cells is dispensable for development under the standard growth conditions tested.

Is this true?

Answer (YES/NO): NO